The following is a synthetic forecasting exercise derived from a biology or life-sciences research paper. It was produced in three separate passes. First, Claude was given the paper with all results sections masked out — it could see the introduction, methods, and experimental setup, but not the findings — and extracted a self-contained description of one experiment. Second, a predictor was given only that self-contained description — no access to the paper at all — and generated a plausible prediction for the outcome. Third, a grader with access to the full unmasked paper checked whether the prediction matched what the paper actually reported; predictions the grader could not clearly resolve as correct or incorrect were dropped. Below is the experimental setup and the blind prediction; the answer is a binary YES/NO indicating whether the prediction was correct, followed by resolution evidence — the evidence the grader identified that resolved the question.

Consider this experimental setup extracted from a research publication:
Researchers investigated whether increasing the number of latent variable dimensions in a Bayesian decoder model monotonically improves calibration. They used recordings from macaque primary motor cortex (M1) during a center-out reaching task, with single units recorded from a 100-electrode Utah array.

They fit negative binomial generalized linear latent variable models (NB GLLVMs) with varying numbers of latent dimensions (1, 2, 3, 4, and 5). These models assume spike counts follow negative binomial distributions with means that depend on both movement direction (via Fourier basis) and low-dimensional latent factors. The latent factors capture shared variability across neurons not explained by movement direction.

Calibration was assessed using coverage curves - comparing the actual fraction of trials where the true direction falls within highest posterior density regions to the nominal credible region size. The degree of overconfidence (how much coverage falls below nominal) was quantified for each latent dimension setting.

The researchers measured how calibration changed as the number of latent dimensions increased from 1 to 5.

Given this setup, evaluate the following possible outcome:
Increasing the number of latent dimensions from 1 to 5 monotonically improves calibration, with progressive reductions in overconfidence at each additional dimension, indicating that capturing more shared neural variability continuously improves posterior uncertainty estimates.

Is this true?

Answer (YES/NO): NO